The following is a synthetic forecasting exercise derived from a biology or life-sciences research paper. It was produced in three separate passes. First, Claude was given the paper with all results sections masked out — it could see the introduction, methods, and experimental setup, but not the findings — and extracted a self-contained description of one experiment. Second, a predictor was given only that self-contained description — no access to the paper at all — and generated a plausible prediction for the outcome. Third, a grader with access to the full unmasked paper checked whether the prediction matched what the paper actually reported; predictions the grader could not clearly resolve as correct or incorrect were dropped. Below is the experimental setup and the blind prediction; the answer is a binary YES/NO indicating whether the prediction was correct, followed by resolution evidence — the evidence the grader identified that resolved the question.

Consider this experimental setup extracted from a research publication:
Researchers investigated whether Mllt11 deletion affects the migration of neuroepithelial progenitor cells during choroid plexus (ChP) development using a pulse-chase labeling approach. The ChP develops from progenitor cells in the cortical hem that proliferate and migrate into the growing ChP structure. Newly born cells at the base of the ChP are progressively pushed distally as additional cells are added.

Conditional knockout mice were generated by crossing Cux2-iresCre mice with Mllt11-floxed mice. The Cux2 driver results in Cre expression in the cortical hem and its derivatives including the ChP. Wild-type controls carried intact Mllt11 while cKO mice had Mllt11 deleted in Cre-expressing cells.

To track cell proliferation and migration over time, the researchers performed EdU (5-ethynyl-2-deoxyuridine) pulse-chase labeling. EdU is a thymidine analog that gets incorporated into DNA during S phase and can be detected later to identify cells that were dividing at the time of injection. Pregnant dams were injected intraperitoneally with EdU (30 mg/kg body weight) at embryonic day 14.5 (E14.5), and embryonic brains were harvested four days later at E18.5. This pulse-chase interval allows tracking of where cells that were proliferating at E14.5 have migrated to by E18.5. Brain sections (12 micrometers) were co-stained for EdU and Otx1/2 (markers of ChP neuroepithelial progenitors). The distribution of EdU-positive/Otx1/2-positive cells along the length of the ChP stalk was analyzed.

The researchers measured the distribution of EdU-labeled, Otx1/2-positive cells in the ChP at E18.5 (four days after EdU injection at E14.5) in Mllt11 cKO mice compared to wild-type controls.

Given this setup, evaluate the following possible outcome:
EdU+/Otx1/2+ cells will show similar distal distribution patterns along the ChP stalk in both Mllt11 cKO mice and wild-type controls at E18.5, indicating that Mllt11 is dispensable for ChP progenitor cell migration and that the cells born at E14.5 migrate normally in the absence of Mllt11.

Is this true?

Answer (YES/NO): NO